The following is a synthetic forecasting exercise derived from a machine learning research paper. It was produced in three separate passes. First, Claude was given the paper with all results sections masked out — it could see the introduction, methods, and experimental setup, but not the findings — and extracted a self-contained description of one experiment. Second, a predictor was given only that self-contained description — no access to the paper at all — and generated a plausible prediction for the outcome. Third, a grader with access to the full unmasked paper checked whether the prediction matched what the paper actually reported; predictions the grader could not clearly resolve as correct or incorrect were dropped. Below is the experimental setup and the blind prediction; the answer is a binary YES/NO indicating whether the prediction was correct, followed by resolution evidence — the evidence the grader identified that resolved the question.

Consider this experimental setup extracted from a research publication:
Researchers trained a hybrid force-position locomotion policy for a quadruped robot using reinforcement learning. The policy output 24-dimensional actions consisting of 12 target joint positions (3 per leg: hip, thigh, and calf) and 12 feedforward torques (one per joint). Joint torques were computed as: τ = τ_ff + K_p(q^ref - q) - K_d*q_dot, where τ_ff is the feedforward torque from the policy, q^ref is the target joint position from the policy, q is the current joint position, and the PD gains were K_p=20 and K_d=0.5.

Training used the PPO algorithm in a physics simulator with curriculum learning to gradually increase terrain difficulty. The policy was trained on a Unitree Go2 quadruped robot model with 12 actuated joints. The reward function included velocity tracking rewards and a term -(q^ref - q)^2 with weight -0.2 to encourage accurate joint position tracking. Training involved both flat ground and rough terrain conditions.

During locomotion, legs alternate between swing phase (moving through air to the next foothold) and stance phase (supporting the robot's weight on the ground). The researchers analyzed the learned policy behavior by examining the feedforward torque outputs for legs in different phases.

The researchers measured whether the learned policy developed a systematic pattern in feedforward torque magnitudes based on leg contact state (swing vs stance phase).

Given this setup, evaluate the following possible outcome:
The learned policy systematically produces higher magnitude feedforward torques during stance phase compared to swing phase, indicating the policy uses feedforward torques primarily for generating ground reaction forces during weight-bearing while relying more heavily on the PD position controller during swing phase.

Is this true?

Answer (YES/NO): YES